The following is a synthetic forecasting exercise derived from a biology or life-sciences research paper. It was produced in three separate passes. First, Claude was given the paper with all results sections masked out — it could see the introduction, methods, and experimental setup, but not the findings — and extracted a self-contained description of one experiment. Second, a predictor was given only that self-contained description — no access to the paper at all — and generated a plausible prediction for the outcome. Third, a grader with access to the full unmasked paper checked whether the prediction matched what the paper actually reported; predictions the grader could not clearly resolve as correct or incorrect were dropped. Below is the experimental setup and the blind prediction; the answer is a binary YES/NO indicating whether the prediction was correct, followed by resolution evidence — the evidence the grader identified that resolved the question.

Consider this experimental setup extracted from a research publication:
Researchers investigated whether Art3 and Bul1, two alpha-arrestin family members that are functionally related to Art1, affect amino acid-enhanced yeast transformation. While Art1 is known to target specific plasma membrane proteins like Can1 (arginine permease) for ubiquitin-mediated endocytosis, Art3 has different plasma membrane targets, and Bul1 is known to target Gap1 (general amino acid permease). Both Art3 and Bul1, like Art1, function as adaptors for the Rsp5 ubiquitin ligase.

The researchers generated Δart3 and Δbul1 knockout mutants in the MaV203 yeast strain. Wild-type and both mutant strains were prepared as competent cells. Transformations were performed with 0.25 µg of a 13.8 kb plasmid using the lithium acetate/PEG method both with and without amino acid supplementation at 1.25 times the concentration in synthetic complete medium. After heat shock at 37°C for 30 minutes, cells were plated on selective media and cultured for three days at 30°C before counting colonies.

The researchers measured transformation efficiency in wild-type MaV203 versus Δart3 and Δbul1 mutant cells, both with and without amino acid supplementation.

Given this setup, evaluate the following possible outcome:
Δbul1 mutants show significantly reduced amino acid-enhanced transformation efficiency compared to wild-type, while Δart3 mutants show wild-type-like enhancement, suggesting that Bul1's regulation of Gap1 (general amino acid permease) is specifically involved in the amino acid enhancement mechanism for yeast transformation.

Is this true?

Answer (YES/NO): NO